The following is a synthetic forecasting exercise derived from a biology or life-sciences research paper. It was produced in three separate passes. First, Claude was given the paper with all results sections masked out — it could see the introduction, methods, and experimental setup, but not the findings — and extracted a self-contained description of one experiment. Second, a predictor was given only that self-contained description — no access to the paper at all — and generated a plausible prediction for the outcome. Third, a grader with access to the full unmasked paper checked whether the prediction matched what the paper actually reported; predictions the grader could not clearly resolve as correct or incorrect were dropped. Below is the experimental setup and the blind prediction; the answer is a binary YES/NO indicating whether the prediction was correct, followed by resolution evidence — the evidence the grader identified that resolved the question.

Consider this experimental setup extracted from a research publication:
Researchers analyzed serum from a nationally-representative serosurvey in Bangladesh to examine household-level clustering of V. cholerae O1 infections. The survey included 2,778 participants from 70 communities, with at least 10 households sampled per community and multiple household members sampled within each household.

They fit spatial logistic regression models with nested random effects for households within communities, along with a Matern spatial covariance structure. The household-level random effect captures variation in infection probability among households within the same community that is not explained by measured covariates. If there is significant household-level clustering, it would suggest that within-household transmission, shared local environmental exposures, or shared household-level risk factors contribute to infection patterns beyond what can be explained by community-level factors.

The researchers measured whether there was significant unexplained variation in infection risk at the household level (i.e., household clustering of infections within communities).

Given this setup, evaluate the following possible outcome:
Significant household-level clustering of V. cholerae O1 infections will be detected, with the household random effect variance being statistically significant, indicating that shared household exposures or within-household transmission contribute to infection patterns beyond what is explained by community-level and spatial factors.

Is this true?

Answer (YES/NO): YES